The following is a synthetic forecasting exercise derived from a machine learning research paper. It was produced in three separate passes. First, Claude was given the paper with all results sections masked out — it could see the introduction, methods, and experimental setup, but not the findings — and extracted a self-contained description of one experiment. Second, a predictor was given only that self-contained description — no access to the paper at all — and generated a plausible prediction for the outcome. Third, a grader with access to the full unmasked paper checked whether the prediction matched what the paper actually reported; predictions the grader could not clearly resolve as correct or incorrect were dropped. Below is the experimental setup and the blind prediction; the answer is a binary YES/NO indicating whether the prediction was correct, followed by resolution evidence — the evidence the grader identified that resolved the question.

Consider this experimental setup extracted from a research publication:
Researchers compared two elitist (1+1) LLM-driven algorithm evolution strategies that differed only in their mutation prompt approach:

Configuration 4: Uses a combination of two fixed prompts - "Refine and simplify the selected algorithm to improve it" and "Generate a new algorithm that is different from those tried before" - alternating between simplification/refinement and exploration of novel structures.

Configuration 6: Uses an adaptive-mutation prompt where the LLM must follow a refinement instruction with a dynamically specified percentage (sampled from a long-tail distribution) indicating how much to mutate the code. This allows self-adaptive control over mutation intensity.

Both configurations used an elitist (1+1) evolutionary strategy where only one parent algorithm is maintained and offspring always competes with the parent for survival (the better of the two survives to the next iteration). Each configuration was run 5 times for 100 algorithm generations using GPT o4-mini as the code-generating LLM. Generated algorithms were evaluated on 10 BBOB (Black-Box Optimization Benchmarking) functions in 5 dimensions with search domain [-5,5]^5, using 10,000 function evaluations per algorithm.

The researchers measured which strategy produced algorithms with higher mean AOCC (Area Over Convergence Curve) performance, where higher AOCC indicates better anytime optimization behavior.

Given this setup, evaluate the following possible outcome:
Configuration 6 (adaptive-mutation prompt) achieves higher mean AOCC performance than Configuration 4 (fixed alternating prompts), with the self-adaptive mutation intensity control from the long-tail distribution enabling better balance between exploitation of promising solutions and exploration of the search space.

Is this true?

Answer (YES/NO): NO